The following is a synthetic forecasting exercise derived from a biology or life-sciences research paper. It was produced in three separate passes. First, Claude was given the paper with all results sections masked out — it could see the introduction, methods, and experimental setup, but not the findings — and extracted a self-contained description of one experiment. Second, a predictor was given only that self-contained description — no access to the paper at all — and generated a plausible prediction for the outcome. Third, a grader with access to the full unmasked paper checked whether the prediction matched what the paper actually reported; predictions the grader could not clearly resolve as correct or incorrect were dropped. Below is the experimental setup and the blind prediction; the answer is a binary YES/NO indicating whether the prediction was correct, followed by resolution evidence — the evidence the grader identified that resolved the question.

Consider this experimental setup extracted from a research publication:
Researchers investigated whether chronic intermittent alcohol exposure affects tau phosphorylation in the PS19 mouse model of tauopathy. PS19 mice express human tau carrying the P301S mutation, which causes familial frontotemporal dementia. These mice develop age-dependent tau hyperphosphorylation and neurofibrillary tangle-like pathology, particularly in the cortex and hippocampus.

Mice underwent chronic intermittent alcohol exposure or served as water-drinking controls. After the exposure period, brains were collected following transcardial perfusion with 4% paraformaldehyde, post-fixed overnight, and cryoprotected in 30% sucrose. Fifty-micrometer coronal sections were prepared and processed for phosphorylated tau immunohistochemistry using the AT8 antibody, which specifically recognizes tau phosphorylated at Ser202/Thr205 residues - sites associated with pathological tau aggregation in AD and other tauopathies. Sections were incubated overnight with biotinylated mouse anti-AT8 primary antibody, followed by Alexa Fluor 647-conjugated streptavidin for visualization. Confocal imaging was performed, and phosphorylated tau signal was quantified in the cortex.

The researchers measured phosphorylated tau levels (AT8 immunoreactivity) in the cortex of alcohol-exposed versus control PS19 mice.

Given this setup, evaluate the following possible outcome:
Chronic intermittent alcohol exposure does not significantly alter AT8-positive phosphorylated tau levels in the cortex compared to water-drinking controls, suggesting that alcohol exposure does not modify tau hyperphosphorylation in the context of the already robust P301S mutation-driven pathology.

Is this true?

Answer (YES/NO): NO